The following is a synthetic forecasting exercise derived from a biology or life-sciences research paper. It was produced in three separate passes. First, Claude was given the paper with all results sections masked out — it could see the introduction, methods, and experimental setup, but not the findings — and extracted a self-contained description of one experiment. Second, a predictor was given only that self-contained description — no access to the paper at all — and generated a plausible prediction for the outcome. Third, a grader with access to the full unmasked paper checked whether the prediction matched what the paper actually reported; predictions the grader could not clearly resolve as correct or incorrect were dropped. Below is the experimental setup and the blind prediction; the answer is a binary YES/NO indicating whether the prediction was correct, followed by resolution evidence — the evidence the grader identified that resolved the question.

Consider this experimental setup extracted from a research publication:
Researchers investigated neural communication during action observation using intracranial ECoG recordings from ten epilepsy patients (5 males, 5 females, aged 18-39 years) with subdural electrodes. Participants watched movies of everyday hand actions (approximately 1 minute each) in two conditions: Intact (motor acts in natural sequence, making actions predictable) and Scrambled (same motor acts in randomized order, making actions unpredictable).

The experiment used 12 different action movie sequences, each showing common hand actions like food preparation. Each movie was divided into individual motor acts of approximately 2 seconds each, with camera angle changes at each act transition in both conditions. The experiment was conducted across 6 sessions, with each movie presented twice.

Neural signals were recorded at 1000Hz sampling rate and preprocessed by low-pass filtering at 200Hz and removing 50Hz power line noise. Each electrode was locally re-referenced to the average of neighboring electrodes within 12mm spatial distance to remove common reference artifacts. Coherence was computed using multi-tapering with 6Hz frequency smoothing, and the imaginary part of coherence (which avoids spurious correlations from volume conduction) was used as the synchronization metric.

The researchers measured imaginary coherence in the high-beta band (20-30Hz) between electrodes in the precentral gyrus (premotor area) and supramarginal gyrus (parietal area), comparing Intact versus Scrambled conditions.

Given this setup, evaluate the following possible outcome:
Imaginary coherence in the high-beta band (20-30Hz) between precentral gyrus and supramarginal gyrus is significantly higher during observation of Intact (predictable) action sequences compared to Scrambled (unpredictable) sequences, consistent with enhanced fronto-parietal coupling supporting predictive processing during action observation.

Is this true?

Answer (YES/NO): YES